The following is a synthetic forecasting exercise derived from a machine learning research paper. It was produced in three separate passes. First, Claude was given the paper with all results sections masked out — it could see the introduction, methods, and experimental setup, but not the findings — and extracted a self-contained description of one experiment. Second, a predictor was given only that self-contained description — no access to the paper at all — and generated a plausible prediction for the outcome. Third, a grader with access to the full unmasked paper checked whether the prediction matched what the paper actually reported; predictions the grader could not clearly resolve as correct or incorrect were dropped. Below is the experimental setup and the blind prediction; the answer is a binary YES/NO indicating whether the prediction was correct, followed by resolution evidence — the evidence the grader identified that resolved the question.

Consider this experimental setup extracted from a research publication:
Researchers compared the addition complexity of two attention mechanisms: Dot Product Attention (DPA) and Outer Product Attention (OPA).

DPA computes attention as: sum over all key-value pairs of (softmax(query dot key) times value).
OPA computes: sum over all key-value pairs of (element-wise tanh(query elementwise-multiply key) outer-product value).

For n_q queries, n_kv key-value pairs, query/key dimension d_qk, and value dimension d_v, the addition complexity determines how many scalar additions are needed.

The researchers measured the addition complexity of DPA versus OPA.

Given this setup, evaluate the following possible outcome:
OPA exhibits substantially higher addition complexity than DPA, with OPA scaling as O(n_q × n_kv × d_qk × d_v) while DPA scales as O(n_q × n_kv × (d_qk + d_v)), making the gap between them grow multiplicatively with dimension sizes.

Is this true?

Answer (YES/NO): NO